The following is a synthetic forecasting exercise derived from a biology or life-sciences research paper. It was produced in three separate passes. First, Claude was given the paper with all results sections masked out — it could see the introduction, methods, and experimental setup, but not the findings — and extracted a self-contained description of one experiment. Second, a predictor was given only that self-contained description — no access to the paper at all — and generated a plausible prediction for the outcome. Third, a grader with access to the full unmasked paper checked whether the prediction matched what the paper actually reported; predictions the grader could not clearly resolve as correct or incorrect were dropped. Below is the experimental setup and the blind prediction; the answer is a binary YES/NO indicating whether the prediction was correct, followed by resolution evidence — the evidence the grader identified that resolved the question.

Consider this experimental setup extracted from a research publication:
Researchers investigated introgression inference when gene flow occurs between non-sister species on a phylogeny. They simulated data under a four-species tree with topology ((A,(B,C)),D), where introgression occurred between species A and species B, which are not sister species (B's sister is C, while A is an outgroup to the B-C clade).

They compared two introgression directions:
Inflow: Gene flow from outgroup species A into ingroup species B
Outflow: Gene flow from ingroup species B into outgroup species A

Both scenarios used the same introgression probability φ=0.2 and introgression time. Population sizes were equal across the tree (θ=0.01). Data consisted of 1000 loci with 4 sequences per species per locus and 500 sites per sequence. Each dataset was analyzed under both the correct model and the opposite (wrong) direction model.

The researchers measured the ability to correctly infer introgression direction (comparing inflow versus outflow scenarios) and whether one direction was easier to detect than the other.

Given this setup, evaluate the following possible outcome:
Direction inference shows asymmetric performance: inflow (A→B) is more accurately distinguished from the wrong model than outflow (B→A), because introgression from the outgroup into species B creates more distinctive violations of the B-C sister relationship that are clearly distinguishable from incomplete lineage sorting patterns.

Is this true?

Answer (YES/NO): YES